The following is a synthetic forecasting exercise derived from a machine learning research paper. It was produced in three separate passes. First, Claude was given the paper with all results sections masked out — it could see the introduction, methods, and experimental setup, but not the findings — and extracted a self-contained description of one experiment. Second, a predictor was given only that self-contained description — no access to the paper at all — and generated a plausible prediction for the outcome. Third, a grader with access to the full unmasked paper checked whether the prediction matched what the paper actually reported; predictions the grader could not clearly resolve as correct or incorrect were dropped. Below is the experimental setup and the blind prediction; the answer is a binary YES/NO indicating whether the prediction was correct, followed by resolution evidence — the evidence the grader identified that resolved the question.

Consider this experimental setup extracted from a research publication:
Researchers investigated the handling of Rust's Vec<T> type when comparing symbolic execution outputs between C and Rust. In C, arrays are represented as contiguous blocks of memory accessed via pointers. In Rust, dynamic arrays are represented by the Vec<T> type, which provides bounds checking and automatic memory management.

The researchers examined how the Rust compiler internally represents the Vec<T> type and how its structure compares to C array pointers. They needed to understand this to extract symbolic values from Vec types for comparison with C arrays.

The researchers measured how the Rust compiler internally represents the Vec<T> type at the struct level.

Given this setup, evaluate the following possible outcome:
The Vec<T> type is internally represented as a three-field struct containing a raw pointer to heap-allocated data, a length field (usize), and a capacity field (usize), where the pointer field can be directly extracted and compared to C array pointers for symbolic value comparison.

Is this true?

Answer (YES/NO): YES